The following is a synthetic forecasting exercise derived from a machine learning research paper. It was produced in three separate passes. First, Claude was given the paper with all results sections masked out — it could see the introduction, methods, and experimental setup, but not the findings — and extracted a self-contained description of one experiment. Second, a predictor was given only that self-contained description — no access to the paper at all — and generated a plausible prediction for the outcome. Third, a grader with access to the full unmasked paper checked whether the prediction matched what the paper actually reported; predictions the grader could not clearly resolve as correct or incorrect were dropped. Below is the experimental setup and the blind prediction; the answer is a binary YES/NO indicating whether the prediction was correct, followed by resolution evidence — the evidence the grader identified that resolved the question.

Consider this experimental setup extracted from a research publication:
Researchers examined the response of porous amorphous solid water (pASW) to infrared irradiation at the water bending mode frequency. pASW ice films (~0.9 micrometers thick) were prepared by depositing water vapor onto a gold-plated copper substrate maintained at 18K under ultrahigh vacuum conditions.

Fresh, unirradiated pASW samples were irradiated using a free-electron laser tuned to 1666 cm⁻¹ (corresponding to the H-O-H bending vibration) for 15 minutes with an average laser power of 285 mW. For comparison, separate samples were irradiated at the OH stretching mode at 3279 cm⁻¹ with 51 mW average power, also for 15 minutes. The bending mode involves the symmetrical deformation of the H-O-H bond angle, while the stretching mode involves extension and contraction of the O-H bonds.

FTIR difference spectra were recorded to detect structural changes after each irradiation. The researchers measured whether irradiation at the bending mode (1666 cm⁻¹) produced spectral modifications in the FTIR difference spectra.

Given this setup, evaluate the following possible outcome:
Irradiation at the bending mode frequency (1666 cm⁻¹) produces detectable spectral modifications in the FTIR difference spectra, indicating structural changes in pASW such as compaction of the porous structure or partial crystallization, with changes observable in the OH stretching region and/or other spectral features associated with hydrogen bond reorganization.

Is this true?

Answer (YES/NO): NO